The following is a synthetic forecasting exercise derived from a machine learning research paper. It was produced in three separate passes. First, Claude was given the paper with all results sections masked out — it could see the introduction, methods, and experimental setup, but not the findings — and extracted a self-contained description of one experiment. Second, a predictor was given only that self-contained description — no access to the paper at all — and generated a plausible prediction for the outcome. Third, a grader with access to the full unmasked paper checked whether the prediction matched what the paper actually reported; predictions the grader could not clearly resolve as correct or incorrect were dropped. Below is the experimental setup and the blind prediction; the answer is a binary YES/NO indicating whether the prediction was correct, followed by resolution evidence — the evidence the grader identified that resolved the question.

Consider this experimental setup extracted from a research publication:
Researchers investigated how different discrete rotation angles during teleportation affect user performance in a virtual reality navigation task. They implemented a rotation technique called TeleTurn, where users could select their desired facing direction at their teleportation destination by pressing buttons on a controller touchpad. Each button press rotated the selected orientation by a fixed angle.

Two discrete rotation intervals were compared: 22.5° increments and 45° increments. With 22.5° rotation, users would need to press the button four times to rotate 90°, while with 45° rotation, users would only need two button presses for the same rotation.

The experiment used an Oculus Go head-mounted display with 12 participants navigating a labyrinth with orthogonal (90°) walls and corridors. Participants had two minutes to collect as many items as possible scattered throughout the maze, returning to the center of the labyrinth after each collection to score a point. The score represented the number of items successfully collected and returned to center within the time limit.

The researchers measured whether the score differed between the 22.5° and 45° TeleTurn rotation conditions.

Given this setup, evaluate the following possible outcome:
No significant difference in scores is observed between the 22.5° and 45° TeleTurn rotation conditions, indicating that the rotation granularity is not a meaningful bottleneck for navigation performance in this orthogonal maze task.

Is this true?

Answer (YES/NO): YES